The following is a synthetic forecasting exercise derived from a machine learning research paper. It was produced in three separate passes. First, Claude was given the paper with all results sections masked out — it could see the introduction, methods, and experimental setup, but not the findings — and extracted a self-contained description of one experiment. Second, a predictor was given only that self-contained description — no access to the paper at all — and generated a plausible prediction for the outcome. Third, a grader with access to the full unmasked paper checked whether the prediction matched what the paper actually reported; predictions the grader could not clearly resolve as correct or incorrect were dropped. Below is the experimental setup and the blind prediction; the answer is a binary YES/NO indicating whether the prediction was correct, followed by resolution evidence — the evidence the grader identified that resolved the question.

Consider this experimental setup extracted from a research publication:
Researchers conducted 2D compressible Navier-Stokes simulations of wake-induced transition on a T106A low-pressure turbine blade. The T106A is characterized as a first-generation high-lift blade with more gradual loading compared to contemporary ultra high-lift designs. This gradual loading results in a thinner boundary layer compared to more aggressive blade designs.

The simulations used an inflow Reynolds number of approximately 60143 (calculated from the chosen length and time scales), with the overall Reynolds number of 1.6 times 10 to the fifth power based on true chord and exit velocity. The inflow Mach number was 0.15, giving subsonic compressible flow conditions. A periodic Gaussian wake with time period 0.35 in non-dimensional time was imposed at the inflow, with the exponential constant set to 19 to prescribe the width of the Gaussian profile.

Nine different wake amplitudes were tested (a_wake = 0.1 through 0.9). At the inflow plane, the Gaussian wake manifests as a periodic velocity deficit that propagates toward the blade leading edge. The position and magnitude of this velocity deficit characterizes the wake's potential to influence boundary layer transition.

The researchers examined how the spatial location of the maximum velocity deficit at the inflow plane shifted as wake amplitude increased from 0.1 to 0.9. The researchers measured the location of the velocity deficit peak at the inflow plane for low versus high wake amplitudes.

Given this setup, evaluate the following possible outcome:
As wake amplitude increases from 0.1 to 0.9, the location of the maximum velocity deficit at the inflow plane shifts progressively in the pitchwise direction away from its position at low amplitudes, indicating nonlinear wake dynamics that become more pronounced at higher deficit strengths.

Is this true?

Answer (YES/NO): NO